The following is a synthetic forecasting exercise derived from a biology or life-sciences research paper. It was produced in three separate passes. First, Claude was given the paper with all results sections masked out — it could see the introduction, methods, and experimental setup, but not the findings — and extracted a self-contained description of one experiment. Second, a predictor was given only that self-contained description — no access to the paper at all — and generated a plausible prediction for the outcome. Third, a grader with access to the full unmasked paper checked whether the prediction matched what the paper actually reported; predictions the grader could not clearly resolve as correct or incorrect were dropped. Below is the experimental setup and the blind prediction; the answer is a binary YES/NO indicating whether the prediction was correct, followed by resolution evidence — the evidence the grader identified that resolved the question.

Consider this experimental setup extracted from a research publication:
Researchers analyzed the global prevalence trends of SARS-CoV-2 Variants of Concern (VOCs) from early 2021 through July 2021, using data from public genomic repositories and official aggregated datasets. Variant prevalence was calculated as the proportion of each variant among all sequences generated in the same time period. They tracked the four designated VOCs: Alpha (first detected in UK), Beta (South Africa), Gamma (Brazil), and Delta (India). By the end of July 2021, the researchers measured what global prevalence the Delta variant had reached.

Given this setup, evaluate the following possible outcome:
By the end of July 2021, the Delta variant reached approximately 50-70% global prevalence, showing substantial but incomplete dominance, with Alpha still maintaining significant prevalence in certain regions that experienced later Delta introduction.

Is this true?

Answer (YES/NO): NO